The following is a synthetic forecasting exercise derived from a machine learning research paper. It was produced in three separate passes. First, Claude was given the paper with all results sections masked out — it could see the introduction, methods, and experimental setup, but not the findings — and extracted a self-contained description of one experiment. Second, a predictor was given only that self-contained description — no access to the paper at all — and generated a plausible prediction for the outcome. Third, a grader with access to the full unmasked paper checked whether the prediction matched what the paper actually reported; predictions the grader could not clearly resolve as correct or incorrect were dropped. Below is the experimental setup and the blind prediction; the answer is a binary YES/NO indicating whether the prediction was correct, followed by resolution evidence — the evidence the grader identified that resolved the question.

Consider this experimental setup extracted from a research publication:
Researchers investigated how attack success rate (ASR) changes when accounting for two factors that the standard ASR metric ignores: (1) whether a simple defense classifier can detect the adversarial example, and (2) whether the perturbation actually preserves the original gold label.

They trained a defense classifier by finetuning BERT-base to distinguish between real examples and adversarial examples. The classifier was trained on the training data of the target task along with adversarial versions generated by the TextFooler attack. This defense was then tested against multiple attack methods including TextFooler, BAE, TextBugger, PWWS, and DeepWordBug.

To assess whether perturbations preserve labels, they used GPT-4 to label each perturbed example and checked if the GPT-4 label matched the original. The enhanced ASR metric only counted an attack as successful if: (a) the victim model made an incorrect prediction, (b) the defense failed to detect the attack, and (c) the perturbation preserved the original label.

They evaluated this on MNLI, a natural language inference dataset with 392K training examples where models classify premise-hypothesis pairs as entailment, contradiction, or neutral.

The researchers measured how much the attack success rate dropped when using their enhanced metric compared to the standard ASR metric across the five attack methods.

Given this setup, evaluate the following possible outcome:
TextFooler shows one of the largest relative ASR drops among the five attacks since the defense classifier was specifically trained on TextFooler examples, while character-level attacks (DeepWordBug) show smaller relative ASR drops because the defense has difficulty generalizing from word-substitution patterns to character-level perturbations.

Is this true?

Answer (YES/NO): YES